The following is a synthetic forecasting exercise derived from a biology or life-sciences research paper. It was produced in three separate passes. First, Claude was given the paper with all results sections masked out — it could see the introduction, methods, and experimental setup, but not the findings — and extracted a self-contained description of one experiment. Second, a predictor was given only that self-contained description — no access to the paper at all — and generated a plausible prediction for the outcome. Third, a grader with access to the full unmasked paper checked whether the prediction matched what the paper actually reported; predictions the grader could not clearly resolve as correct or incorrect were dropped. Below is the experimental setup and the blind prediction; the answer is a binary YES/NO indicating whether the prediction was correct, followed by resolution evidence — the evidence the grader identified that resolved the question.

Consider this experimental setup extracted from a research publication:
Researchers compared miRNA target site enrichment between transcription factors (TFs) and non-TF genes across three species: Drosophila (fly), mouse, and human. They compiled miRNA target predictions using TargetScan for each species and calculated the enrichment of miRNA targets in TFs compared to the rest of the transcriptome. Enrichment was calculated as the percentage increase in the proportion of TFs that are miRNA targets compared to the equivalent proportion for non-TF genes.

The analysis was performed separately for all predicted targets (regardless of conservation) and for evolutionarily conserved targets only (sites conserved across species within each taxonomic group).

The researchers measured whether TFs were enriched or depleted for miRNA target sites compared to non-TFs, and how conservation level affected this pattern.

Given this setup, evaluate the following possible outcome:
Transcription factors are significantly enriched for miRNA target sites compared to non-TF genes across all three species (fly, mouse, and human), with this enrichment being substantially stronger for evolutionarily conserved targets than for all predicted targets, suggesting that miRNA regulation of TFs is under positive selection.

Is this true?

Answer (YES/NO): YES